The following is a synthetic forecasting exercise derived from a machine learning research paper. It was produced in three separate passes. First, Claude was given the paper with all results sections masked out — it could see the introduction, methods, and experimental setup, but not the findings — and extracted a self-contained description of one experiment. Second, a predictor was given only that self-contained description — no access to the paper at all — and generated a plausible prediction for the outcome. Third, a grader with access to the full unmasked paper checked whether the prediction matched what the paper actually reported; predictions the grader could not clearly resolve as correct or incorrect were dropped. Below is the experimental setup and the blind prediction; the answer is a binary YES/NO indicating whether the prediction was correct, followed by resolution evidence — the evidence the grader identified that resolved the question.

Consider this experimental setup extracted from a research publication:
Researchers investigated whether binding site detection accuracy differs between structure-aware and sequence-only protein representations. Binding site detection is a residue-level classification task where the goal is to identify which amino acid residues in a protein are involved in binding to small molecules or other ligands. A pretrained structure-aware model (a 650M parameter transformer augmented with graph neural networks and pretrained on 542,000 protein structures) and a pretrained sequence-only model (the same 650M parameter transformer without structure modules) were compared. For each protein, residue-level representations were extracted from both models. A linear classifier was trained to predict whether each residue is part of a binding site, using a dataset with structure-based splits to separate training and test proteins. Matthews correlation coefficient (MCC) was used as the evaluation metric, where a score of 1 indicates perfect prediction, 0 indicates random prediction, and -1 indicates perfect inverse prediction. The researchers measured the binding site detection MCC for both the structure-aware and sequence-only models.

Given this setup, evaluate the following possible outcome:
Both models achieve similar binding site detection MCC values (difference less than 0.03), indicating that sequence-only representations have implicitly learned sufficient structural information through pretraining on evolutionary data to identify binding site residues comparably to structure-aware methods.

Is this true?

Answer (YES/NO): YES